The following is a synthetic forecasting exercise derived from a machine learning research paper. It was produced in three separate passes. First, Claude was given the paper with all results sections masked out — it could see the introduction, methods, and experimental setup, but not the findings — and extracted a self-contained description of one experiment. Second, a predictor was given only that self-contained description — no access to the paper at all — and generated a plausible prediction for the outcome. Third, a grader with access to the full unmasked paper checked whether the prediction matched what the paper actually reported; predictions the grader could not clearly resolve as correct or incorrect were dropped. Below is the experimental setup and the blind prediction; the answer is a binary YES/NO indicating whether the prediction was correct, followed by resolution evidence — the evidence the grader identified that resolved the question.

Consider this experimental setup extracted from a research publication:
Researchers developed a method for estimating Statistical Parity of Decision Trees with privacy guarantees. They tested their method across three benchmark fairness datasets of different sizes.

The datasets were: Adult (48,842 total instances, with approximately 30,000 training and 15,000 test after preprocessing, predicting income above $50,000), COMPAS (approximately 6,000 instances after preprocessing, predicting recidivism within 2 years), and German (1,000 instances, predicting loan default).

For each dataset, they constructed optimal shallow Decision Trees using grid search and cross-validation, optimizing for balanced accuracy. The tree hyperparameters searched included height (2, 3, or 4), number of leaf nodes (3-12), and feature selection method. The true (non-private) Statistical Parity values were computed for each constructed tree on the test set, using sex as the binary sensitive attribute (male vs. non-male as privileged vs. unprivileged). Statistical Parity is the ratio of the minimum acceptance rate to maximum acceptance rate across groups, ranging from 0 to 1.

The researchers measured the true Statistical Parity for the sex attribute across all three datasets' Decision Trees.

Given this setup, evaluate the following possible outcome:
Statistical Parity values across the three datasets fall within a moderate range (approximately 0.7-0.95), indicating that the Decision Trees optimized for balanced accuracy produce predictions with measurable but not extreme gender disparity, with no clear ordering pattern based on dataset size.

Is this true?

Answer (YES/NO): NO